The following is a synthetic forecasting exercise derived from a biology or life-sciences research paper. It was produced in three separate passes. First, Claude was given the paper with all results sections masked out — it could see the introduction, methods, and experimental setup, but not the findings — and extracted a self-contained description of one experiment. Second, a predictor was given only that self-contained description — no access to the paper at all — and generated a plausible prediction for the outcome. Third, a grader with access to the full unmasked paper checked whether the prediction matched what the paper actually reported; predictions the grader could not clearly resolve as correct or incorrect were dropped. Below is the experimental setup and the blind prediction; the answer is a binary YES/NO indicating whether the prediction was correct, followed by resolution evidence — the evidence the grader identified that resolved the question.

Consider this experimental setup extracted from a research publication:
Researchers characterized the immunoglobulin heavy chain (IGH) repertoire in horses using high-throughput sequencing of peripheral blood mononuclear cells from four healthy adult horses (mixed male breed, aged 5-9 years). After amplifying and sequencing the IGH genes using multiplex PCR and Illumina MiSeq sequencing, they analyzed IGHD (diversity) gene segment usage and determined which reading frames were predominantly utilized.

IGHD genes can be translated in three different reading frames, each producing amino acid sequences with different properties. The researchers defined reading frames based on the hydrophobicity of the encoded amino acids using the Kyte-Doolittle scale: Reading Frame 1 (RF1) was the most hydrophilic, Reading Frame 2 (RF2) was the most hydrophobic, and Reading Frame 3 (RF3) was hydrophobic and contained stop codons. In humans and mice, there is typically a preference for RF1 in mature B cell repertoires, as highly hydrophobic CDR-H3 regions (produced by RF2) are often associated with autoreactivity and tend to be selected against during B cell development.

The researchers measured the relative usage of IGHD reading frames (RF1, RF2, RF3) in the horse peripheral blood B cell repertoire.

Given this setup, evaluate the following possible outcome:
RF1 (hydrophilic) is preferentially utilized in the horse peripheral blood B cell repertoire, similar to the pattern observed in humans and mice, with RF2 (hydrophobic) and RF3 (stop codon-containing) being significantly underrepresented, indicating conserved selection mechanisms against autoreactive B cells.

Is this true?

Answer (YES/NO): YES